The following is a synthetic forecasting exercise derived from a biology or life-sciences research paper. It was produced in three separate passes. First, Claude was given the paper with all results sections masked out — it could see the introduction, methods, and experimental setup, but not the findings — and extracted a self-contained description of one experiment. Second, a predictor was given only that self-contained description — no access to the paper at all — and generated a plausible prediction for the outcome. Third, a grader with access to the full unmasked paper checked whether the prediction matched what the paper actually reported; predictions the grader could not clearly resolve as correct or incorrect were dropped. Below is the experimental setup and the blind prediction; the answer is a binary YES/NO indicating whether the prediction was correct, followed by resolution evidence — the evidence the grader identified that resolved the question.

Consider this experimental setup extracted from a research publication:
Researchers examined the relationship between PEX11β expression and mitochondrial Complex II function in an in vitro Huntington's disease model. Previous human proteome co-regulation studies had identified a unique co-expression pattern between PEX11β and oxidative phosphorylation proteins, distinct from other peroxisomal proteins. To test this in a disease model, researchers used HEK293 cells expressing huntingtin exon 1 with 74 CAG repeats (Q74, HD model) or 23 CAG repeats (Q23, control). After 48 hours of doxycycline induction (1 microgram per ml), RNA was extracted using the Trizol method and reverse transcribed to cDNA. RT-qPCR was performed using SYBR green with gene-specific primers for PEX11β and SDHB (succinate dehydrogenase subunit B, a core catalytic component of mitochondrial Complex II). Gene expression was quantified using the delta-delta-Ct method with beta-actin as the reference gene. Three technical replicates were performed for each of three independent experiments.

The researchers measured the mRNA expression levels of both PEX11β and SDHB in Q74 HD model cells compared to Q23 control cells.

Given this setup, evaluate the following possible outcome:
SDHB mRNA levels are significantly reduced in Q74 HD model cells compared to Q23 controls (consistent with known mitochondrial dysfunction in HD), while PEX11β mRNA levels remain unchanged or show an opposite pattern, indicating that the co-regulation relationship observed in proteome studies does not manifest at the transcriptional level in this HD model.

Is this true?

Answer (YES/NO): NO